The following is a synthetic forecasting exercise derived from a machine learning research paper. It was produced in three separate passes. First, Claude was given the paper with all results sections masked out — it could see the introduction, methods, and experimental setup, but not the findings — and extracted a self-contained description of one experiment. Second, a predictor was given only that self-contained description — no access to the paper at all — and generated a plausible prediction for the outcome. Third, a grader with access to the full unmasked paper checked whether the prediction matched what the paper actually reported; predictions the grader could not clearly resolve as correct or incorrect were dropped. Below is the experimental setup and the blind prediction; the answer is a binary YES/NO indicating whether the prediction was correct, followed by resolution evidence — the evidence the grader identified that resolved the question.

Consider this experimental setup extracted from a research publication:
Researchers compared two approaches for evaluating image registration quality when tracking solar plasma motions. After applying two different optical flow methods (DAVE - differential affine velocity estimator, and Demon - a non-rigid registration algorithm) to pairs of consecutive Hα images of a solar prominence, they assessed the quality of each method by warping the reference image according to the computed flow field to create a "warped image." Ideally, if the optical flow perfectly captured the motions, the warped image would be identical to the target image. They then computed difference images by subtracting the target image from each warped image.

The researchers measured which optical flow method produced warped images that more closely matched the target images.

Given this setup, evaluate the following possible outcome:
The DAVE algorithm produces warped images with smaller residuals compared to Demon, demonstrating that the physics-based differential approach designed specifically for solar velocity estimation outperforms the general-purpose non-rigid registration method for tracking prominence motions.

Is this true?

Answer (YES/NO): NO